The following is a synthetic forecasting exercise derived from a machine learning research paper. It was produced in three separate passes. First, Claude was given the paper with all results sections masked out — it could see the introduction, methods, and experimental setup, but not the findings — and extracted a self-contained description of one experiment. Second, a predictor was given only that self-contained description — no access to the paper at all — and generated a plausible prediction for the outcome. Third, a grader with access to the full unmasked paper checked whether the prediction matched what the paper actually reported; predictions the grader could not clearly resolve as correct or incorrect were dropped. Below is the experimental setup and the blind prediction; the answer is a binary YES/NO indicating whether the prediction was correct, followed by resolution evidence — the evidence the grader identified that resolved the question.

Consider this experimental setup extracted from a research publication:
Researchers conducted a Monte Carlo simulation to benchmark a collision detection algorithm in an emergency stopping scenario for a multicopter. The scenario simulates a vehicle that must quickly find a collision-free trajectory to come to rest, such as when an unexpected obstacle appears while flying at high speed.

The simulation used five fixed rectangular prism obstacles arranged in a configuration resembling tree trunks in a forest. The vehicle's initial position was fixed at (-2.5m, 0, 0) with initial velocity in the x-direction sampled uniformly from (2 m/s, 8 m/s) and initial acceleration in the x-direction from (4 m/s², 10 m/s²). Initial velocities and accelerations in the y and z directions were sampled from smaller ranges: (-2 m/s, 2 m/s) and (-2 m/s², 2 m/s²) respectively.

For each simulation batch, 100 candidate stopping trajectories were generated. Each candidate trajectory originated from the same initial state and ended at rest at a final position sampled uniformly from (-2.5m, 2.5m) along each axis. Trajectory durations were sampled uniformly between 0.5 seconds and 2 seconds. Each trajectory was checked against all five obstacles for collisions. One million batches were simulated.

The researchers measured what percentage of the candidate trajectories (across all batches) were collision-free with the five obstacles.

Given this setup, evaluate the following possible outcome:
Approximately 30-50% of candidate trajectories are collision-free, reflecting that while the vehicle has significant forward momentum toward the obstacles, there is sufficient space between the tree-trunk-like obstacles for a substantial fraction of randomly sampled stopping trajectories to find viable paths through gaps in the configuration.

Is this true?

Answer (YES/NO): NO